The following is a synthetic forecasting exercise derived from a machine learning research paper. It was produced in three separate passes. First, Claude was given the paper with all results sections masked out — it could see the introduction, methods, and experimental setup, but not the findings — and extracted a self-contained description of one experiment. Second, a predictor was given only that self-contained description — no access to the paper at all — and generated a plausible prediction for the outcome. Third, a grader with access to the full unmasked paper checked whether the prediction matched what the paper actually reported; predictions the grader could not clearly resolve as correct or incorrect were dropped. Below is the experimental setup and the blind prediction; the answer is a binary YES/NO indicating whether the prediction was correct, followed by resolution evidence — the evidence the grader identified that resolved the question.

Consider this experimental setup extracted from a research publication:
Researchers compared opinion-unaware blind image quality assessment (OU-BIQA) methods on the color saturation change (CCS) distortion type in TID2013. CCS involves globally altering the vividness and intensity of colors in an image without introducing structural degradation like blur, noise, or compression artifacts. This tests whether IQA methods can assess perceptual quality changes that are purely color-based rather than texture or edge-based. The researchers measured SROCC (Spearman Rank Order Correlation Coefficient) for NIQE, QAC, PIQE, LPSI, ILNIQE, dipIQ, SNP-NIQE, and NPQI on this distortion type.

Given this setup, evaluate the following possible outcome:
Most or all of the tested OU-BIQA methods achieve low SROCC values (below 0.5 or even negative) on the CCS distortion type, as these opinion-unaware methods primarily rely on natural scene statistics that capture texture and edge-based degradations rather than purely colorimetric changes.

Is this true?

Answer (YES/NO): YES